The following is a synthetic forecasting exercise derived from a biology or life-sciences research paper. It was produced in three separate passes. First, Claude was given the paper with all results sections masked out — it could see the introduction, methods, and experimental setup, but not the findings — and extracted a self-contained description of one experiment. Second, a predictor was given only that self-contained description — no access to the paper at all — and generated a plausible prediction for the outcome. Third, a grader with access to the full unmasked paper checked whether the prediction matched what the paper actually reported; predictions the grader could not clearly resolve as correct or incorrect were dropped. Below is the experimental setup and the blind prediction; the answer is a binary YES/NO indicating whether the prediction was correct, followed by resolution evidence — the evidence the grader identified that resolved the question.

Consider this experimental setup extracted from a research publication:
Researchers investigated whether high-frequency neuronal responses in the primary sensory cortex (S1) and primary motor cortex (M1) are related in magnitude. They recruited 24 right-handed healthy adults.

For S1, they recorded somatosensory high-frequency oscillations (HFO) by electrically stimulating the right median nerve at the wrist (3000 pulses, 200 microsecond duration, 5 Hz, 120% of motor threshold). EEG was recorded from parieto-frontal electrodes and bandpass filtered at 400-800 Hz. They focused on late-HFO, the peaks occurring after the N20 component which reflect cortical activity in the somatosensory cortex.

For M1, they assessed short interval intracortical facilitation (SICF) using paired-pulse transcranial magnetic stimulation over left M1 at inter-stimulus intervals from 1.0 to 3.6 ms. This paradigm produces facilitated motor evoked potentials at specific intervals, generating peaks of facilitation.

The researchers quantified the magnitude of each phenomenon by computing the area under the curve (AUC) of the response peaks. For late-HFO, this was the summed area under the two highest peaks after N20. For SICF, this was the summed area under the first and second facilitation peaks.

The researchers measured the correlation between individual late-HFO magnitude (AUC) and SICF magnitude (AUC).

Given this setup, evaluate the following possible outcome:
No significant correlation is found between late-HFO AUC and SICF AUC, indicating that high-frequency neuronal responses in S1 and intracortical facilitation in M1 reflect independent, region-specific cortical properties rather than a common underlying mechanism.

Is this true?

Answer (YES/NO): NO